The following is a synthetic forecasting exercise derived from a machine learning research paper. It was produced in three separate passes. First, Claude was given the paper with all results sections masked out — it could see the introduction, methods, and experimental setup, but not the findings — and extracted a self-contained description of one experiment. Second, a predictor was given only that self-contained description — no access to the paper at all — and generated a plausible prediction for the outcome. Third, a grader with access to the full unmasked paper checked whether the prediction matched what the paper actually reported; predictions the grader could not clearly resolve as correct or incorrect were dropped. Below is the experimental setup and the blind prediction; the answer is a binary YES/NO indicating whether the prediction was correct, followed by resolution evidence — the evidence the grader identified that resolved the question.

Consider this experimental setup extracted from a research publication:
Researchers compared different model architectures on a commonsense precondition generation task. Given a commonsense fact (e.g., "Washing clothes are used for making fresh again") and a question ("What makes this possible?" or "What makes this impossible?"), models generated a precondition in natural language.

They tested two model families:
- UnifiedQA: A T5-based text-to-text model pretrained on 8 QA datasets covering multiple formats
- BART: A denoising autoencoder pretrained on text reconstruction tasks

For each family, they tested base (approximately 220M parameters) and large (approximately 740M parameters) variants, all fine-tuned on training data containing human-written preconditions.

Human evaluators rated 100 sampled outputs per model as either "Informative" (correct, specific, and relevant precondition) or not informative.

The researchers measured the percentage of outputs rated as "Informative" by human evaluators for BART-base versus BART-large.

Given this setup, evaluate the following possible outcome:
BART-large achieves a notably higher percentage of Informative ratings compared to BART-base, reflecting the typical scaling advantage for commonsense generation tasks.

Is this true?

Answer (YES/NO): NO